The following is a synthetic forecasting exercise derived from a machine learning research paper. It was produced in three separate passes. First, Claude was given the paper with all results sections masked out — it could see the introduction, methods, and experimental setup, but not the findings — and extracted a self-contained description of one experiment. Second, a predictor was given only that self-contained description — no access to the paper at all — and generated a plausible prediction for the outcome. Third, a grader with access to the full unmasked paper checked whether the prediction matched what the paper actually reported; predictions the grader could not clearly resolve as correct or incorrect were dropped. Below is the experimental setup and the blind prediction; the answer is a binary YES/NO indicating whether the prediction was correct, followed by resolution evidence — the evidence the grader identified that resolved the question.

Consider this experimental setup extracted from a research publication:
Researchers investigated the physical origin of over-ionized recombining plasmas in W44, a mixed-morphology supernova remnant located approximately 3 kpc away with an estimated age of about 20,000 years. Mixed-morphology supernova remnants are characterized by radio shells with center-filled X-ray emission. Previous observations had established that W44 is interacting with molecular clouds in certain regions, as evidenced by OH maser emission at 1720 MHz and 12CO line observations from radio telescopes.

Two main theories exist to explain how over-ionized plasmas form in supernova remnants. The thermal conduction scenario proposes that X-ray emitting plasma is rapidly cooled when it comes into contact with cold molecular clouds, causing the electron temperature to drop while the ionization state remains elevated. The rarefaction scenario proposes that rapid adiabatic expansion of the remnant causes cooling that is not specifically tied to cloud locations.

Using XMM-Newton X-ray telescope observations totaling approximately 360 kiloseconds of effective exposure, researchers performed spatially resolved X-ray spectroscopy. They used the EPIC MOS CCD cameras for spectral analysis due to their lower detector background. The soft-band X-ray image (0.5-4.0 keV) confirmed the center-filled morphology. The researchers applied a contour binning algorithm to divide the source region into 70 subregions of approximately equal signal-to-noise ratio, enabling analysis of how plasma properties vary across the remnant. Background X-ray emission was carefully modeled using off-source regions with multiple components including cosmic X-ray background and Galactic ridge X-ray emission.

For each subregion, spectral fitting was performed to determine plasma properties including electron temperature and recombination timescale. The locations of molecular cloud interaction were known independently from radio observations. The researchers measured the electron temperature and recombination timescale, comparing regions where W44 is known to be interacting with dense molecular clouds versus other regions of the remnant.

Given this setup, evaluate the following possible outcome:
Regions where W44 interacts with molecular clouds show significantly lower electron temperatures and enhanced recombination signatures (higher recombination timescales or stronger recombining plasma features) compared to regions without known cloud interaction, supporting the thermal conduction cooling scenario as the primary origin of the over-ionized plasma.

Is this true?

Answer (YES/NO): NO